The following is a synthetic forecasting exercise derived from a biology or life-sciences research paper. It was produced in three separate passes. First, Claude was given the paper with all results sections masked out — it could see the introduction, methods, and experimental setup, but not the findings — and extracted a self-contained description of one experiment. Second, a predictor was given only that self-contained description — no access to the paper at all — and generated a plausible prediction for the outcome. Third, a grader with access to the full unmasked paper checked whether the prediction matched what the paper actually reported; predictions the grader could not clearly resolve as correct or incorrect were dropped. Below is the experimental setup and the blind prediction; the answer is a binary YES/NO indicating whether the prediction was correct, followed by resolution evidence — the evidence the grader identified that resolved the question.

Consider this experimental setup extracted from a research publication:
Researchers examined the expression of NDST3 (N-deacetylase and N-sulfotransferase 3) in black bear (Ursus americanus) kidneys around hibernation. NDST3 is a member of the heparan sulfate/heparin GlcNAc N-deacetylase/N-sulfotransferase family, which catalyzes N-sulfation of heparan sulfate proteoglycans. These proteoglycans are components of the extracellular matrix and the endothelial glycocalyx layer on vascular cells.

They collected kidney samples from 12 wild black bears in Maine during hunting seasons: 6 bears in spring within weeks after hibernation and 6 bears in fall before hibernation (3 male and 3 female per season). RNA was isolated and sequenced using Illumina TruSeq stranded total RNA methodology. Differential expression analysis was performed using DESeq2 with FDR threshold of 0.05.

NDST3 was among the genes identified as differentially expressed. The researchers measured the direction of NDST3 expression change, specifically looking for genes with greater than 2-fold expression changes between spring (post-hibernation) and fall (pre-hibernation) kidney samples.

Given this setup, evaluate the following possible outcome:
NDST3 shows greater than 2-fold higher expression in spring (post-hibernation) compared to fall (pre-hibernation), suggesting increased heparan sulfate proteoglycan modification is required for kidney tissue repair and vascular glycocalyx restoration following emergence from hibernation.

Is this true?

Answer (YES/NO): YES